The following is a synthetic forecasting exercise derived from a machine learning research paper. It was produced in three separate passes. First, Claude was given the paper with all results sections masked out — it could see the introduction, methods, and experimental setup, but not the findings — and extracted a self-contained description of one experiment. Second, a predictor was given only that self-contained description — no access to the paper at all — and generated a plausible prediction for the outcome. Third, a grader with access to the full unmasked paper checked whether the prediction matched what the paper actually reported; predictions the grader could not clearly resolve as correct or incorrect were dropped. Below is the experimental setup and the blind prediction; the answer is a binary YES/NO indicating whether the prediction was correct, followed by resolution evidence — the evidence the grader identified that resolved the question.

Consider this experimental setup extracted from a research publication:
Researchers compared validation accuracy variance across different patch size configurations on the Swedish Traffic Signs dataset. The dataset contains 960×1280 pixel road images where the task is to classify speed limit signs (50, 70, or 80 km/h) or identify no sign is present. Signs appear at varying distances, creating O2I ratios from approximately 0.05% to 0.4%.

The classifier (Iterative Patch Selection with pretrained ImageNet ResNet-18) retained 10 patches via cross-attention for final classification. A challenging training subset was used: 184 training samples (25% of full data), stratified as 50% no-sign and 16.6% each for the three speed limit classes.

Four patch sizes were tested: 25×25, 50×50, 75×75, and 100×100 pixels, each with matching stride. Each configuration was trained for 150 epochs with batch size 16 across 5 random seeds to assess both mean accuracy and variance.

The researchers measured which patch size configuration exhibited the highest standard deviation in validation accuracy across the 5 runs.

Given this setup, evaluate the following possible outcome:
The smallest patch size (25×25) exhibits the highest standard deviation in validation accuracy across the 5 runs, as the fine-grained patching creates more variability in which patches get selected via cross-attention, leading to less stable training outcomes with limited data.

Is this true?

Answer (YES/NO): YES